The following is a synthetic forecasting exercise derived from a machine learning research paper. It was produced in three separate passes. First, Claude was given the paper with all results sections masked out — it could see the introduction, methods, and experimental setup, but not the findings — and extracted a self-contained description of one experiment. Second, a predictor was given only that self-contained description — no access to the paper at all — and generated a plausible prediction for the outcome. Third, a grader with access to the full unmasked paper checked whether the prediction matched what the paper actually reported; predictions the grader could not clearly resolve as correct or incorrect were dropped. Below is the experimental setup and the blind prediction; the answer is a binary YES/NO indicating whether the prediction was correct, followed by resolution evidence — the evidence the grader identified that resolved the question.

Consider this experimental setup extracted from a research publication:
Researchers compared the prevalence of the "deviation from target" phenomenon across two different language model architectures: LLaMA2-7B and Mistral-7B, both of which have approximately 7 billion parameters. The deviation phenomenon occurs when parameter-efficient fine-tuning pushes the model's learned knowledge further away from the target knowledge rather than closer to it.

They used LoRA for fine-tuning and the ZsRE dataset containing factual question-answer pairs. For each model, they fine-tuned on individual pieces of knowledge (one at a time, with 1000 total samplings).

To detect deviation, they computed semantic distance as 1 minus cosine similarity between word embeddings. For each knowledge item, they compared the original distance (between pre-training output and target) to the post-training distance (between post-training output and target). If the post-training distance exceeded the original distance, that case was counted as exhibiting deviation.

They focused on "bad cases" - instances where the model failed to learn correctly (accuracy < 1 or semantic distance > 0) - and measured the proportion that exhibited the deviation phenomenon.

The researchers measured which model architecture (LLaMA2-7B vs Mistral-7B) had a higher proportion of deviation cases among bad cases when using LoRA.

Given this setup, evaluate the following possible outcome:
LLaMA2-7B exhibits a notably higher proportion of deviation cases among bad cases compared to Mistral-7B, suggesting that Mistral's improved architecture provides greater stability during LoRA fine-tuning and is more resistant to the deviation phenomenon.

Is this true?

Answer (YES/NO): YES